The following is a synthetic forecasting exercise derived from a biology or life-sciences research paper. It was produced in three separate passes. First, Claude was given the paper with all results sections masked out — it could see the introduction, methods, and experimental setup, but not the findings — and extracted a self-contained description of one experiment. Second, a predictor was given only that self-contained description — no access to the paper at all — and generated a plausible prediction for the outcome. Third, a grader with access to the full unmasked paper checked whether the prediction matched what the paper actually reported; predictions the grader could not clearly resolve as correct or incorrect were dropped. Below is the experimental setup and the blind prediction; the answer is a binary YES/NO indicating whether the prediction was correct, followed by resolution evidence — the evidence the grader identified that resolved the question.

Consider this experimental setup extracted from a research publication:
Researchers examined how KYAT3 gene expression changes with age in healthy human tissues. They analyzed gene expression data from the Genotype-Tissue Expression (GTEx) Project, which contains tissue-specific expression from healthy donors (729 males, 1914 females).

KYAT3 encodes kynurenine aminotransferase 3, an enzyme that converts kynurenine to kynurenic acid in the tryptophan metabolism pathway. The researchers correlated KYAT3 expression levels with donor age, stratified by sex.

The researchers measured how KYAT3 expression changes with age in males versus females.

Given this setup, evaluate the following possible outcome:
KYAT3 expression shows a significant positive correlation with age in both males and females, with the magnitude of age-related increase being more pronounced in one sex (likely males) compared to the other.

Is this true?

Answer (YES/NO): NO